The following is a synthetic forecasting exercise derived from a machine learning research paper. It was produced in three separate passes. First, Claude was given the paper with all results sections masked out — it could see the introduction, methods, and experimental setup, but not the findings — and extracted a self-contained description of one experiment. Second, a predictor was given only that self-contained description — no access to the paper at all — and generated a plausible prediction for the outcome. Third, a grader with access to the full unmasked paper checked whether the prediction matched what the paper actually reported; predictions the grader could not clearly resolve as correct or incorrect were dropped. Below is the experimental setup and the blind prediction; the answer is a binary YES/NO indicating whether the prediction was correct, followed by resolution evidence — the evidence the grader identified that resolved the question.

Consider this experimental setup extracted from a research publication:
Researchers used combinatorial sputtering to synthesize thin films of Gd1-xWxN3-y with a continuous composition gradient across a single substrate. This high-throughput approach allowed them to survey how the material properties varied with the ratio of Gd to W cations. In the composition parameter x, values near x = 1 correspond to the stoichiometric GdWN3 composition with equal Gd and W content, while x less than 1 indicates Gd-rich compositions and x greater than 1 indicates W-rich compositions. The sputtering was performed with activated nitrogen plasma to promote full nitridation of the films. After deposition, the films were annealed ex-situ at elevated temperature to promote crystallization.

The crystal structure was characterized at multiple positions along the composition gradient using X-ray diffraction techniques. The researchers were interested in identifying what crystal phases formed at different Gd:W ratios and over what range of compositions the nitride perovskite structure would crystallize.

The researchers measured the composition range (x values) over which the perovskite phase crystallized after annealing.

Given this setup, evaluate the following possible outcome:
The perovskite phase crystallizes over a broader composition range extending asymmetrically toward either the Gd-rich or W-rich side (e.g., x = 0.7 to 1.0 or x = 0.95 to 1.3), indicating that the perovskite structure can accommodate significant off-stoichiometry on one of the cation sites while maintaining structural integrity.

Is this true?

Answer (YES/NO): NO